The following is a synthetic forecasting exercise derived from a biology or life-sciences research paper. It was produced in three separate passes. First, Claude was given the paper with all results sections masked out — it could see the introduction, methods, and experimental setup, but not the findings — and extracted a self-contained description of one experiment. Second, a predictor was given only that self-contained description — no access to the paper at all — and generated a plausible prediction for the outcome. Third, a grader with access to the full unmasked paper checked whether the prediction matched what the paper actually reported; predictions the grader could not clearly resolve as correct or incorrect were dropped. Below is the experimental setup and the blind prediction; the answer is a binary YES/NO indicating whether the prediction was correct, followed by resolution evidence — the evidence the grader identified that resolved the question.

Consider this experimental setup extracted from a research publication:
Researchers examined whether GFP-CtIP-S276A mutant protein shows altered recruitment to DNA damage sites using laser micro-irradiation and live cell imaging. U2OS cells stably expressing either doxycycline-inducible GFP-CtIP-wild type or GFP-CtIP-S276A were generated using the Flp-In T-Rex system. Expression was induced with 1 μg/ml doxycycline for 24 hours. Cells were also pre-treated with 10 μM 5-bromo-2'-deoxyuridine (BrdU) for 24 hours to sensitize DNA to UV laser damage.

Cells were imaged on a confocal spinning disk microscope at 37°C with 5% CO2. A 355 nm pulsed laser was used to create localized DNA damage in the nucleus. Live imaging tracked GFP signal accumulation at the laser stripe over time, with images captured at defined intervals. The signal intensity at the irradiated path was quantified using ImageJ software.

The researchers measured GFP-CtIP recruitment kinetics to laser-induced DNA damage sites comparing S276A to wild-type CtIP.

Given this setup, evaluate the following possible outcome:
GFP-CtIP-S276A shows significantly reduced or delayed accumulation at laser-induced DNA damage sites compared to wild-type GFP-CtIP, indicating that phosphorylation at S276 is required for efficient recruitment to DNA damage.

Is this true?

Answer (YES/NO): NO